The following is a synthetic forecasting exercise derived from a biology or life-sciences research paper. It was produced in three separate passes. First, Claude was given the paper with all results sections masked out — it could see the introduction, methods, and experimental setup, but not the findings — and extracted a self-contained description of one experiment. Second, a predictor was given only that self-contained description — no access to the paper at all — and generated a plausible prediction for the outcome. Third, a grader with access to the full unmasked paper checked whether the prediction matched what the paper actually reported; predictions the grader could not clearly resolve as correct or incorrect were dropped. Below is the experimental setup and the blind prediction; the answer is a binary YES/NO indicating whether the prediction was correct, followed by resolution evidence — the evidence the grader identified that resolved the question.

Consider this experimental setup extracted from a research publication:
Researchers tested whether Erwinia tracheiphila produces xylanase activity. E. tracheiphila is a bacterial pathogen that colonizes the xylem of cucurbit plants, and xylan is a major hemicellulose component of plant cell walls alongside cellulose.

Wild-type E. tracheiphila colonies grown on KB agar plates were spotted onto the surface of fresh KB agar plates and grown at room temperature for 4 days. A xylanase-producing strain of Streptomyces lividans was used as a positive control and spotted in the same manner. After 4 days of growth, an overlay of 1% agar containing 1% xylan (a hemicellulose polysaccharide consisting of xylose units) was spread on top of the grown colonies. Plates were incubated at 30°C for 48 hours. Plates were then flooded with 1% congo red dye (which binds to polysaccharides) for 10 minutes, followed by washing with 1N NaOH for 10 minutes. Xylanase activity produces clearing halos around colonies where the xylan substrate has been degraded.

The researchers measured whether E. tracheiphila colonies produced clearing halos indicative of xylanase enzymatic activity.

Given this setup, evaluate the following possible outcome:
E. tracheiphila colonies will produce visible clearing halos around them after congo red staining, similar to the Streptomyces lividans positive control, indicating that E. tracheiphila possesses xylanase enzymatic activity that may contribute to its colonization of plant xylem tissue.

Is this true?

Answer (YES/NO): NO